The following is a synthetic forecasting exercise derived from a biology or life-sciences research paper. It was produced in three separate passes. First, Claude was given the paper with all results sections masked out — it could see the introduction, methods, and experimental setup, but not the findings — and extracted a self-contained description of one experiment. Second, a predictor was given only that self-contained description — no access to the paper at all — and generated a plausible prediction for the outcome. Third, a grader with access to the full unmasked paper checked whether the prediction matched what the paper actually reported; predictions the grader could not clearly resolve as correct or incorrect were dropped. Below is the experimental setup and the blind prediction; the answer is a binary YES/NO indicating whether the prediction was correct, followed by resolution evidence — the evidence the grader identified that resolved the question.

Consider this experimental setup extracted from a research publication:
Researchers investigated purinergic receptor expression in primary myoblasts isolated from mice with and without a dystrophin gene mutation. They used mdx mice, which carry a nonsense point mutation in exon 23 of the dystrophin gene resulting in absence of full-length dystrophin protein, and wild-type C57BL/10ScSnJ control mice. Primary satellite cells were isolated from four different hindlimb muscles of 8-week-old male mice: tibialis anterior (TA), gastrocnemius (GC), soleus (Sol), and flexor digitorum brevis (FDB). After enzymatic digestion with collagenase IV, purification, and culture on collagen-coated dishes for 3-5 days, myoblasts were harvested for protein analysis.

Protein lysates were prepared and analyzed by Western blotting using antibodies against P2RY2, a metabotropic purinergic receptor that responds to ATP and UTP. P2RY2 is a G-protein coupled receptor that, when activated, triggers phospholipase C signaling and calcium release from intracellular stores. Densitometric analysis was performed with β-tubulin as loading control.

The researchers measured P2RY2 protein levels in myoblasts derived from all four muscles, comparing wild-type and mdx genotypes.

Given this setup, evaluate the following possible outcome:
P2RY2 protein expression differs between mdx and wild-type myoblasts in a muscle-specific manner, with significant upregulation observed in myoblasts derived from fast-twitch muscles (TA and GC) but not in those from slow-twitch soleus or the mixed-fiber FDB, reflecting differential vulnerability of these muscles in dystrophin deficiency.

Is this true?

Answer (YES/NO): NO